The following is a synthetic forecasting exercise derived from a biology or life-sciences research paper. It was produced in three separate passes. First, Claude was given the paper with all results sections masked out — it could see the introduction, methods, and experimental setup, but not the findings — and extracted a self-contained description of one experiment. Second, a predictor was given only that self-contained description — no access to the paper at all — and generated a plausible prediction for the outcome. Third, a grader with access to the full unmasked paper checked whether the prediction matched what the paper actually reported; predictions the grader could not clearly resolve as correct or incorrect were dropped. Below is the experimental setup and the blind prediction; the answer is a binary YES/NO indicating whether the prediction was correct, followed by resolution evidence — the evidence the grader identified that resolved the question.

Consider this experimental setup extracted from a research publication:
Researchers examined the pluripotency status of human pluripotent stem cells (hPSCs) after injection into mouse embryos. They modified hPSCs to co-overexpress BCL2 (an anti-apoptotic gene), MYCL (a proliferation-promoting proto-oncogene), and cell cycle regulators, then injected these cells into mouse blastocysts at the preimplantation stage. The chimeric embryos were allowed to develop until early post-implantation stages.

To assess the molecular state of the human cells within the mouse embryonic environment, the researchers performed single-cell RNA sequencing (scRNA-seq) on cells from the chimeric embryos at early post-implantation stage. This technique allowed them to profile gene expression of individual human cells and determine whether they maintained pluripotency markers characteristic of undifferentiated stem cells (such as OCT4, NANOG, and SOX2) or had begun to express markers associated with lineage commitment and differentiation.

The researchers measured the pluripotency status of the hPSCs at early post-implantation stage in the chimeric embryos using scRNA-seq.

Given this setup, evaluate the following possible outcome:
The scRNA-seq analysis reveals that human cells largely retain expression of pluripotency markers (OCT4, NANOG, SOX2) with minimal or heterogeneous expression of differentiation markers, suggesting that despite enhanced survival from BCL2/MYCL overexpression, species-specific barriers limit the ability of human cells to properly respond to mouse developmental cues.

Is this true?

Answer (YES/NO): NO